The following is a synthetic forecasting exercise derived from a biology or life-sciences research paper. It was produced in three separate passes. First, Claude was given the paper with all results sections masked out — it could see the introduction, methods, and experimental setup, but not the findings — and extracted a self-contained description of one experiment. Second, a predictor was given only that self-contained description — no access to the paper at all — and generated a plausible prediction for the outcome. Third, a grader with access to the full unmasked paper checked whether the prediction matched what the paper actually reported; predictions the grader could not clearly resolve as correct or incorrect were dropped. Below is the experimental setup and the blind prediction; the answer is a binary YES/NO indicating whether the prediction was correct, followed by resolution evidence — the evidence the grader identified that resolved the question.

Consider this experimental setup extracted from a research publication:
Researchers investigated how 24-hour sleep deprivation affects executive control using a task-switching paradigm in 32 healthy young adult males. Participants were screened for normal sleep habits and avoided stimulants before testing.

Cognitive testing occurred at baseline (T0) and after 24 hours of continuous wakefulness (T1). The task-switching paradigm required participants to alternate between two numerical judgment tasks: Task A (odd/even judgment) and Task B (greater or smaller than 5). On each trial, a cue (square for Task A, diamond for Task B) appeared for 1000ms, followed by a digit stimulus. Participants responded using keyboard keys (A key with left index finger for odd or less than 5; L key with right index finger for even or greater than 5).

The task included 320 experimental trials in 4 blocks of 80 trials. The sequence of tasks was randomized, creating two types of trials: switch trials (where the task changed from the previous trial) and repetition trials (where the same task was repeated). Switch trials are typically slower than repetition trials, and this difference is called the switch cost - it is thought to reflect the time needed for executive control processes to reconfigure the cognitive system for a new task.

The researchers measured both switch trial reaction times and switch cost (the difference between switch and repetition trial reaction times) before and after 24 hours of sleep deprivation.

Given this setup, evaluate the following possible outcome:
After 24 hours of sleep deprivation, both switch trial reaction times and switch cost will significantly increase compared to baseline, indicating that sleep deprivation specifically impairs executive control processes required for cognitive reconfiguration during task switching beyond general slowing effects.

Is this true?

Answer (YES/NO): NO